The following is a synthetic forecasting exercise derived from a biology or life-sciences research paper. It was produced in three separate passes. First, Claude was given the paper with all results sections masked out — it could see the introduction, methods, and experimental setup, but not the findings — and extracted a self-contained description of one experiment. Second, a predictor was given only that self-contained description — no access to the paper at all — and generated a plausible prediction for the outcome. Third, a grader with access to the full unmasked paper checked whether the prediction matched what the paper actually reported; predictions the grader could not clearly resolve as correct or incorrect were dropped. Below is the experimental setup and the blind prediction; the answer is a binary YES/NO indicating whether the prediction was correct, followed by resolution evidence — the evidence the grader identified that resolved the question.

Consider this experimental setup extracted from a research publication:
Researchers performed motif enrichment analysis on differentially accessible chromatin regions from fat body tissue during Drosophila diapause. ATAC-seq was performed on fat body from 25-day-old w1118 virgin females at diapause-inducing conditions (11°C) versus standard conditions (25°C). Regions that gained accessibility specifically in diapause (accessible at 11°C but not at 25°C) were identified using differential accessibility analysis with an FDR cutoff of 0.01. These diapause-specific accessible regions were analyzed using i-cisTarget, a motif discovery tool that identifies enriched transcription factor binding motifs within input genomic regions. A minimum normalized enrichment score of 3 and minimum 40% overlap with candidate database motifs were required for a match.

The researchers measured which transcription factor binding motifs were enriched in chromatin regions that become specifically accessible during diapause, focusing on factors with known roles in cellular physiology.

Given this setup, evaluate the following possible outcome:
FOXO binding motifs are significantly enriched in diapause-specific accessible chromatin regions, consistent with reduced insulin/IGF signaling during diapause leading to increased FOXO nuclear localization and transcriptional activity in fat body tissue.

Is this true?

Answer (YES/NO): NO